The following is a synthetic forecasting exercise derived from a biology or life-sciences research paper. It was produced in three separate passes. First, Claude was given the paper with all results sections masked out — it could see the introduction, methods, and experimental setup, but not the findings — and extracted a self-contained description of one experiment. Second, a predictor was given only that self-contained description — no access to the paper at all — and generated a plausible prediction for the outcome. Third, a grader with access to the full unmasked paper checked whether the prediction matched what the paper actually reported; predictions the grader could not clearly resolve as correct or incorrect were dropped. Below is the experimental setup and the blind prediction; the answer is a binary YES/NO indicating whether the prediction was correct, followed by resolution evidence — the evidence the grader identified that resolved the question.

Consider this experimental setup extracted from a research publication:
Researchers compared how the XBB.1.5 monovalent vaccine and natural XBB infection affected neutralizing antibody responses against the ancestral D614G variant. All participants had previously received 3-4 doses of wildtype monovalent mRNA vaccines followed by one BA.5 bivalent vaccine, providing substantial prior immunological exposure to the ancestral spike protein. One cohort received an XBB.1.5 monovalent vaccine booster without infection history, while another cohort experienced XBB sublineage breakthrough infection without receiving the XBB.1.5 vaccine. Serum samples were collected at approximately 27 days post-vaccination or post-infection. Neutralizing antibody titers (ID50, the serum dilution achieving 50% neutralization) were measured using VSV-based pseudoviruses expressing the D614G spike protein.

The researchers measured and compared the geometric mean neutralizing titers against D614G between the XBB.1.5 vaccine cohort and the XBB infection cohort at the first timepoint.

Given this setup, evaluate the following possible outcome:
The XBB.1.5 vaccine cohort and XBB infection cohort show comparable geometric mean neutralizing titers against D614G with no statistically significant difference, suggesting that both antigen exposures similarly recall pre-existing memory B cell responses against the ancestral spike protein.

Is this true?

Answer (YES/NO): NO